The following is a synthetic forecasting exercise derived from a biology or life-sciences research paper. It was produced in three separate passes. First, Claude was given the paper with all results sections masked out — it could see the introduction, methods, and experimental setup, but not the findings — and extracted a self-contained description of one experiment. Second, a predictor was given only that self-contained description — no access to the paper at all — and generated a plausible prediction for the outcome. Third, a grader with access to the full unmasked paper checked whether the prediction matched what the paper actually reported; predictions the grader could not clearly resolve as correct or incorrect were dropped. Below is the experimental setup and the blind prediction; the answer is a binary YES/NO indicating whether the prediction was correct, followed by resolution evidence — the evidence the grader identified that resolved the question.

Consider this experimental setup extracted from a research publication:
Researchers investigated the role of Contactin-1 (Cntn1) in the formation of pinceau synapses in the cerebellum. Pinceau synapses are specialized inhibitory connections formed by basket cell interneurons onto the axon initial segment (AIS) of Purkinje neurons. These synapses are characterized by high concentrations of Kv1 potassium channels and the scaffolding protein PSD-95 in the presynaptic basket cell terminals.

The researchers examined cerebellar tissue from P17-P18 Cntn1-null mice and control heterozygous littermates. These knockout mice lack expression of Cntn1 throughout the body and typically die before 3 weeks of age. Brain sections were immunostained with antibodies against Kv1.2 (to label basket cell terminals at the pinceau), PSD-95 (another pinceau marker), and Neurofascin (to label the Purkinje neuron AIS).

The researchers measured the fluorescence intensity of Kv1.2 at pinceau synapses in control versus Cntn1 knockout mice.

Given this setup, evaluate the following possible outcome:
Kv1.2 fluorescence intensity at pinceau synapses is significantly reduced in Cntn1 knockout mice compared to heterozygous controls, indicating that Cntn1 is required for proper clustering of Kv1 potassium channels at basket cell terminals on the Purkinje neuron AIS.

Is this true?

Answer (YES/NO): YES